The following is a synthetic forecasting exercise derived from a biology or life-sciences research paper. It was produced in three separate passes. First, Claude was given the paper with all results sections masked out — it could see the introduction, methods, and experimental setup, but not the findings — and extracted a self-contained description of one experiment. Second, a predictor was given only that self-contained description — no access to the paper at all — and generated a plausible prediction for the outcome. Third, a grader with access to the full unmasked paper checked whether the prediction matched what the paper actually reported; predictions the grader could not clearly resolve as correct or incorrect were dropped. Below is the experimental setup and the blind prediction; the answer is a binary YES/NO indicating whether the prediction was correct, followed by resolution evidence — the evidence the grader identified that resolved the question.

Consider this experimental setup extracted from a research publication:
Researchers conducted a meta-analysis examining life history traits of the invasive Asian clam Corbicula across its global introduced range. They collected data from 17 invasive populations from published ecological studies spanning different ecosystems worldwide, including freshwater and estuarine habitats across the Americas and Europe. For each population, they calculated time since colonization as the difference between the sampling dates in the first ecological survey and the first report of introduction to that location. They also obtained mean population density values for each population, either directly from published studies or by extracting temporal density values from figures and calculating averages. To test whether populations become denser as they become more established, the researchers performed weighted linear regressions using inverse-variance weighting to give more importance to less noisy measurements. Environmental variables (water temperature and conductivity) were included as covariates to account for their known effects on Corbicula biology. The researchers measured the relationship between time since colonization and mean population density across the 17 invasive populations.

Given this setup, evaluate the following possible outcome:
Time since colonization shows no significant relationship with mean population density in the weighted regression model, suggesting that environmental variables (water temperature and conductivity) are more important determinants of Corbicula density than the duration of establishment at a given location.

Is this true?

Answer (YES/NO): NO